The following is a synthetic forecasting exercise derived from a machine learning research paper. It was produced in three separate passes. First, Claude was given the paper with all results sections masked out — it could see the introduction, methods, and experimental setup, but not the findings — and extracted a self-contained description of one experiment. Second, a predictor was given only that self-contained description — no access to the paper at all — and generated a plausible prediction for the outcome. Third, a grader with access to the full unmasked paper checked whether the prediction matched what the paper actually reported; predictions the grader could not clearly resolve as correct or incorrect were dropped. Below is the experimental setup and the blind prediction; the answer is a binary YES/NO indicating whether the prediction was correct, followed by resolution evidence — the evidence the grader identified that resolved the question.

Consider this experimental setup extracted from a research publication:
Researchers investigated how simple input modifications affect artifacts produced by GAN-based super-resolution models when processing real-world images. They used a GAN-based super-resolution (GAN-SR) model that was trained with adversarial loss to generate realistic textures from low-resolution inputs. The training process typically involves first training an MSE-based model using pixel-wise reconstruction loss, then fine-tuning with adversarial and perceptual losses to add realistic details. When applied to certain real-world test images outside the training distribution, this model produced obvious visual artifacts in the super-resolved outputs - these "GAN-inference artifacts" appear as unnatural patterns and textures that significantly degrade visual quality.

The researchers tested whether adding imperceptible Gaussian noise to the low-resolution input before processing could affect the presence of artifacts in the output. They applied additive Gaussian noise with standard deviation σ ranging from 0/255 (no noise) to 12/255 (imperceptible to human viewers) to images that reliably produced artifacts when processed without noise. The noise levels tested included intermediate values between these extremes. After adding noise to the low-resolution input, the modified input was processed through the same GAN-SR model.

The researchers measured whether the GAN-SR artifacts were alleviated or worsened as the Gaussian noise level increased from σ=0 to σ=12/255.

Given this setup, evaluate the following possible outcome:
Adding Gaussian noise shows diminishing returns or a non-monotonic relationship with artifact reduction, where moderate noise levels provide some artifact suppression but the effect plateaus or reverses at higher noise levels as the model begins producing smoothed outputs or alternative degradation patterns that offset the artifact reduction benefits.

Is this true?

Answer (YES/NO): NO